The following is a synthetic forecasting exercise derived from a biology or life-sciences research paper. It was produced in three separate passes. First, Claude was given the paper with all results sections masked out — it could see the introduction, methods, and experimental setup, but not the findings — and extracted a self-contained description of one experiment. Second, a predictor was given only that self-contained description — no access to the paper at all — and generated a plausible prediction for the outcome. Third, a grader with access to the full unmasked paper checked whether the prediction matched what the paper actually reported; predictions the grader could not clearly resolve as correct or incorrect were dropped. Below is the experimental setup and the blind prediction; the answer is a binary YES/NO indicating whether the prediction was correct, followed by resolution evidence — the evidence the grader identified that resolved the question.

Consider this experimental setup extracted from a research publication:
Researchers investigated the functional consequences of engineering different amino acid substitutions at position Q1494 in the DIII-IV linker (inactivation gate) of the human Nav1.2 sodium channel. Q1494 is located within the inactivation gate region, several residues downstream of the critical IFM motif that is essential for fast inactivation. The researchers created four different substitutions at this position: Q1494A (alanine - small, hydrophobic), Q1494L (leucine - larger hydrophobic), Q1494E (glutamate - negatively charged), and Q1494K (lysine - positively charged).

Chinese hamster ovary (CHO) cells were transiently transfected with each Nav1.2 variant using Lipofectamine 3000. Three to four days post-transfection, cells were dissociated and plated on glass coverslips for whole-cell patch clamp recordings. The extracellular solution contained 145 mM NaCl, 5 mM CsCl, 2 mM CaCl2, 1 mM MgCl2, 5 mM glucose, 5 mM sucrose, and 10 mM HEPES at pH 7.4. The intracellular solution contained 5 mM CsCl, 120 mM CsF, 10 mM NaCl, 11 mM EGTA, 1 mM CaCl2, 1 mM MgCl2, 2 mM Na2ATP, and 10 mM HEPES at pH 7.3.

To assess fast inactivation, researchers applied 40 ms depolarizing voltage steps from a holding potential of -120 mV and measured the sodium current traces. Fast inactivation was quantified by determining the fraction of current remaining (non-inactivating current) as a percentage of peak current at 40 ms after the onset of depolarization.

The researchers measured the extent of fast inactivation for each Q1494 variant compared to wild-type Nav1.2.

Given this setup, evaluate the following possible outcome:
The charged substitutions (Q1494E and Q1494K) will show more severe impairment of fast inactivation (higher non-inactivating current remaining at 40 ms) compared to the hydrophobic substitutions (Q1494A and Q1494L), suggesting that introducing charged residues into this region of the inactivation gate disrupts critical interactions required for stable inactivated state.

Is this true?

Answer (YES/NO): NO